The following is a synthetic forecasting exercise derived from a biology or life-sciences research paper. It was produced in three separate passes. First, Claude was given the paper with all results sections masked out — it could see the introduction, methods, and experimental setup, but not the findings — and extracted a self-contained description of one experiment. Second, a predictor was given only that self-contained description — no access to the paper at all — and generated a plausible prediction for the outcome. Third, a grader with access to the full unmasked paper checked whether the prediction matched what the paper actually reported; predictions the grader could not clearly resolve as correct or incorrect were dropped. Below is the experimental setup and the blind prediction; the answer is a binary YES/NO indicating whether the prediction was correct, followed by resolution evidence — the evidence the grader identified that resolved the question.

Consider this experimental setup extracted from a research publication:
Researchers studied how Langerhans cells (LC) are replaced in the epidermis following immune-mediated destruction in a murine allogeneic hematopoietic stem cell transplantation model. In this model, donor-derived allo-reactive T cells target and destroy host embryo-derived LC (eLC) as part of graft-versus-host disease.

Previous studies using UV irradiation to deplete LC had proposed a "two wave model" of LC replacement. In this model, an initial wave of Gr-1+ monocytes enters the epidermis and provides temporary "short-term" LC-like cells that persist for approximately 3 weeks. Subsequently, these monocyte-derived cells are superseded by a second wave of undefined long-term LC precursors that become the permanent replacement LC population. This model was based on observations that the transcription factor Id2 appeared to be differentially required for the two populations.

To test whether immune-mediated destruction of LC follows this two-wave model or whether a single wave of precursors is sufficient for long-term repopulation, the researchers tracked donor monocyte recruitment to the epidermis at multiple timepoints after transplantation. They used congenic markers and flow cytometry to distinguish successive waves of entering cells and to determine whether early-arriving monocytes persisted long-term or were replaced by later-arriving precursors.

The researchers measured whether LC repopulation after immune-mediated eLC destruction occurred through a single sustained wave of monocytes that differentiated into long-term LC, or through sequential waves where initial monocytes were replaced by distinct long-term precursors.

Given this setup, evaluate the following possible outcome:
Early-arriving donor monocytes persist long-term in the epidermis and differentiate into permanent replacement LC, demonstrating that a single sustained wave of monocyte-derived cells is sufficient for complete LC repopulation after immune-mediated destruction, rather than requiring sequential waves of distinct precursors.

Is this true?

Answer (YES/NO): YES